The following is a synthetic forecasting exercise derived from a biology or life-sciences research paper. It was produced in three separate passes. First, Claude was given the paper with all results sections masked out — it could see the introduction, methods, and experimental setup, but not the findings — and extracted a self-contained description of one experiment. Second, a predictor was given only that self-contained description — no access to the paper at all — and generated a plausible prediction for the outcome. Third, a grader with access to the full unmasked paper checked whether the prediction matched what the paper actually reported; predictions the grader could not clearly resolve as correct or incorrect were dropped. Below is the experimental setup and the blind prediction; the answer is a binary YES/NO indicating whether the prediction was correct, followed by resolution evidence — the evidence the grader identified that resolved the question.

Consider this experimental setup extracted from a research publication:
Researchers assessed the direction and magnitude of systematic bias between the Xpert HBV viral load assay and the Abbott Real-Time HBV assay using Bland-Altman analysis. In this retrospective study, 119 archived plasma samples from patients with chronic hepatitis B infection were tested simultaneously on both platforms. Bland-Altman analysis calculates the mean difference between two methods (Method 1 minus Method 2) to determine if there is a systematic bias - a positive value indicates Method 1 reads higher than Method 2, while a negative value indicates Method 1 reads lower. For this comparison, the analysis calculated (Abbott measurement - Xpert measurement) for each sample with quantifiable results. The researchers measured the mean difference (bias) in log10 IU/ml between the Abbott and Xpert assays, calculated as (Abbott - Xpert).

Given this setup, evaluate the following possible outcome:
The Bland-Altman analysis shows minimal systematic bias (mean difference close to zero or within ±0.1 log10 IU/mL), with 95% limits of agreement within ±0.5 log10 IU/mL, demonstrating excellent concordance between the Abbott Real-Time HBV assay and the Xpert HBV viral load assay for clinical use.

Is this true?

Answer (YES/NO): NO